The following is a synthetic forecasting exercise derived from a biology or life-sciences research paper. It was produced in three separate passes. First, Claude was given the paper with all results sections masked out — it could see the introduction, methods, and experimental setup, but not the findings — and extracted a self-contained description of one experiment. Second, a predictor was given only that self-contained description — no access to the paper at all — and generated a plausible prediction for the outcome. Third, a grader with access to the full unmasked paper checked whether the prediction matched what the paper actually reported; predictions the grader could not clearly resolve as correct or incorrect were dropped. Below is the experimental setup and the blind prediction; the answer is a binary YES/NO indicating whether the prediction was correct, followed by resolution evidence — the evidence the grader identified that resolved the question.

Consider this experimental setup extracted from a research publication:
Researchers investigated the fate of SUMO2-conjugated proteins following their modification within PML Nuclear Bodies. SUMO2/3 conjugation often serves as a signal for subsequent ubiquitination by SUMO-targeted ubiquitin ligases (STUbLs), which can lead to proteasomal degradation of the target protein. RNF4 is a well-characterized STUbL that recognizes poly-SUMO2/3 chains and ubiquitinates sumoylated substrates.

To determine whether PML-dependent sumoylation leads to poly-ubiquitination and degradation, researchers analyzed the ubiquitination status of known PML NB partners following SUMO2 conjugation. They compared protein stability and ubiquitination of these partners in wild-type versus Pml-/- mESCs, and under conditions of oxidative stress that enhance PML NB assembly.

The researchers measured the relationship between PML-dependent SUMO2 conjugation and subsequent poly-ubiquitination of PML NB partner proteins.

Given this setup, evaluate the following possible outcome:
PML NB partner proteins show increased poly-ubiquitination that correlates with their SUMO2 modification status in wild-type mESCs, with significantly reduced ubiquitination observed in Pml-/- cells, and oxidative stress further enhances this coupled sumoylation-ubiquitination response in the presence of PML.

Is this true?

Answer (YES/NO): YES